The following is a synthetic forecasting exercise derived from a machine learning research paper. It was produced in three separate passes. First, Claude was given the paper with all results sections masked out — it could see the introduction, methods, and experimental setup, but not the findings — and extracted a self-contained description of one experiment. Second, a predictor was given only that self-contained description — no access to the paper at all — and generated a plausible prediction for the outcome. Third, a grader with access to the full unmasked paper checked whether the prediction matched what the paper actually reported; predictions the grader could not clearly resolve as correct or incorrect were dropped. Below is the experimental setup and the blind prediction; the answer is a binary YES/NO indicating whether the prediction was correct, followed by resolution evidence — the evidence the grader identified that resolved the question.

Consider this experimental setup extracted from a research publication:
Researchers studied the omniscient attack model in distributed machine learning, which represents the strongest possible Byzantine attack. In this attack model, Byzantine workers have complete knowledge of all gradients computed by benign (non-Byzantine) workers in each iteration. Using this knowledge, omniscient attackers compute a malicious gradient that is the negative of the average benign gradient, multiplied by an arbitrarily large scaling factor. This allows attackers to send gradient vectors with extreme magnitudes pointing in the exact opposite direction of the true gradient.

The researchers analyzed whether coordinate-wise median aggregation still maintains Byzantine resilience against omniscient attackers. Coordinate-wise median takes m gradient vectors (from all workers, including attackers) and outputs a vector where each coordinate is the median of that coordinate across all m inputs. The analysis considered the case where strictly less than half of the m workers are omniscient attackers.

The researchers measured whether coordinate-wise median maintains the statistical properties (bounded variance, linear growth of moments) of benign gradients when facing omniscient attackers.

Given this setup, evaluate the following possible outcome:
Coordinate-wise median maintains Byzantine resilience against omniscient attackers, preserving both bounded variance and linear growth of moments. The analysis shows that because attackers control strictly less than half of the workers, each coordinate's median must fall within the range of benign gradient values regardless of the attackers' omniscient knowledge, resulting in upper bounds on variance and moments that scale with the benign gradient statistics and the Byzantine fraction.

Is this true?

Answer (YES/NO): NO